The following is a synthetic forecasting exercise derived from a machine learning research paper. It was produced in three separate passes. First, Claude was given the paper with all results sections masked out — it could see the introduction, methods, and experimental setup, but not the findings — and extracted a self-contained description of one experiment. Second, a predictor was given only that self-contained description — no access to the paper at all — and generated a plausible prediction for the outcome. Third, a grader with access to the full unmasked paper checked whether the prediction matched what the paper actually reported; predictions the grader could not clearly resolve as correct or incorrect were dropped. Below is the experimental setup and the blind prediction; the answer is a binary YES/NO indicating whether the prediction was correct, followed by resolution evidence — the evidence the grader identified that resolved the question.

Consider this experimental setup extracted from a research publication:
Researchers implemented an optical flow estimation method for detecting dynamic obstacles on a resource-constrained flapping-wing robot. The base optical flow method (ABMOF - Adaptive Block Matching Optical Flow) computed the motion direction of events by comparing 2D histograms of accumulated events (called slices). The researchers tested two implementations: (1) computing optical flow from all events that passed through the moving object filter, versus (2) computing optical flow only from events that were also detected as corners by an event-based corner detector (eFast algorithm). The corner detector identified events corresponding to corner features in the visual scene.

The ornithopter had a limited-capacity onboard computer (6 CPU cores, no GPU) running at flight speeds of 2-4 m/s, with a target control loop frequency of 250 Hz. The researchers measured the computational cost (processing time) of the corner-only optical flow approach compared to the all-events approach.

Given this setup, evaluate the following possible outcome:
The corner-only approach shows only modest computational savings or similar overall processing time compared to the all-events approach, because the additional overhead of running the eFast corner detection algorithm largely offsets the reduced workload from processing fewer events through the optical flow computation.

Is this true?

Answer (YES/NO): NO